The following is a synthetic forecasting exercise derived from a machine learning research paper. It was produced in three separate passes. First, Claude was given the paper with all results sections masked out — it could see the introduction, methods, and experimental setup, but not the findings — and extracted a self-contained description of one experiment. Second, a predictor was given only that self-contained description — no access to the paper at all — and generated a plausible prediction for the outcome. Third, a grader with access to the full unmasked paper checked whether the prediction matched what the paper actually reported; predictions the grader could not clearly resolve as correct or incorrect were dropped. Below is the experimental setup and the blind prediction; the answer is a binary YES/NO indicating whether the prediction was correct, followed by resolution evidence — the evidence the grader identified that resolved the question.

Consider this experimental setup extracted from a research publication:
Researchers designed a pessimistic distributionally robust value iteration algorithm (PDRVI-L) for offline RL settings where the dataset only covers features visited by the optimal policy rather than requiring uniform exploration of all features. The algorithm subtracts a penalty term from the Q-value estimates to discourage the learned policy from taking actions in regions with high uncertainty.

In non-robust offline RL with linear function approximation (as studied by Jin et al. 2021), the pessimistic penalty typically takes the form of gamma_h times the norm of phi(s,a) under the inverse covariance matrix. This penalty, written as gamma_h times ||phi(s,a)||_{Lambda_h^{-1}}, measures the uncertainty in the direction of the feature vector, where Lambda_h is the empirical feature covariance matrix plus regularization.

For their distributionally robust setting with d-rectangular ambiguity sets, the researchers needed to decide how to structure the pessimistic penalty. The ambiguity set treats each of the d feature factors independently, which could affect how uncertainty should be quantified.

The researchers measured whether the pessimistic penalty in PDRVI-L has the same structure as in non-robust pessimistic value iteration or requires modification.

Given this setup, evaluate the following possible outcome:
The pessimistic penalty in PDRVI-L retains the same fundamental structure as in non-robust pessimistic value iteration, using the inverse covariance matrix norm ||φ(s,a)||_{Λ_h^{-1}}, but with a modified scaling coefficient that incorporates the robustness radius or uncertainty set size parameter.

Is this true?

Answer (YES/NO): NO